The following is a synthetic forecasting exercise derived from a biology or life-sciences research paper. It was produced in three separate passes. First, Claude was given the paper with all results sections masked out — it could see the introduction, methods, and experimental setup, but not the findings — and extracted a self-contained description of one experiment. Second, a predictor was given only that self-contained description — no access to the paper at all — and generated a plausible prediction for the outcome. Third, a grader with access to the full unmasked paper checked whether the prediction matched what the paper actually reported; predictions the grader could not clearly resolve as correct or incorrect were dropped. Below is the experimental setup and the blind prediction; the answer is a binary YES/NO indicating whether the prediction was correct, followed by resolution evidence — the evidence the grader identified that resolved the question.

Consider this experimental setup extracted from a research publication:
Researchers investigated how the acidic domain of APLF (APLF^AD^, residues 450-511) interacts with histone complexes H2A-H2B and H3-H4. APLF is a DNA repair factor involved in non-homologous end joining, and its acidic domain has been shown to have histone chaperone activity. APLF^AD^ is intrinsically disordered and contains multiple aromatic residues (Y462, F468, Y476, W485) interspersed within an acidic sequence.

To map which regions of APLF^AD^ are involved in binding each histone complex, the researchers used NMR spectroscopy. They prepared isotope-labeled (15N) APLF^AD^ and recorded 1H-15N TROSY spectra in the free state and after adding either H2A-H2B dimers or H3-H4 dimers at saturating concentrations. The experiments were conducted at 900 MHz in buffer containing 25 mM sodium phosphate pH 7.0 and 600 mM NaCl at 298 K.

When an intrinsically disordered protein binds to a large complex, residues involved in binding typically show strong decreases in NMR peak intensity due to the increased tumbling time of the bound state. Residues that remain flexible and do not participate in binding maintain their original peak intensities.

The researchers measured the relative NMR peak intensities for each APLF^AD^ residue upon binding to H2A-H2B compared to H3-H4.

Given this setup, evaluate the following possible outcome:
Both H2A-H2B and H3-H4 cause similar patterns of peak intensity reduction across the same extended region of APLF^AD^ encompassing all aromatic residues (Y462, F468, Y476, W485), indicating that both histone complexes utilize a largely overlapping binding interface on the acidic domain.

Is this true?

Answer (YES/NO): NO